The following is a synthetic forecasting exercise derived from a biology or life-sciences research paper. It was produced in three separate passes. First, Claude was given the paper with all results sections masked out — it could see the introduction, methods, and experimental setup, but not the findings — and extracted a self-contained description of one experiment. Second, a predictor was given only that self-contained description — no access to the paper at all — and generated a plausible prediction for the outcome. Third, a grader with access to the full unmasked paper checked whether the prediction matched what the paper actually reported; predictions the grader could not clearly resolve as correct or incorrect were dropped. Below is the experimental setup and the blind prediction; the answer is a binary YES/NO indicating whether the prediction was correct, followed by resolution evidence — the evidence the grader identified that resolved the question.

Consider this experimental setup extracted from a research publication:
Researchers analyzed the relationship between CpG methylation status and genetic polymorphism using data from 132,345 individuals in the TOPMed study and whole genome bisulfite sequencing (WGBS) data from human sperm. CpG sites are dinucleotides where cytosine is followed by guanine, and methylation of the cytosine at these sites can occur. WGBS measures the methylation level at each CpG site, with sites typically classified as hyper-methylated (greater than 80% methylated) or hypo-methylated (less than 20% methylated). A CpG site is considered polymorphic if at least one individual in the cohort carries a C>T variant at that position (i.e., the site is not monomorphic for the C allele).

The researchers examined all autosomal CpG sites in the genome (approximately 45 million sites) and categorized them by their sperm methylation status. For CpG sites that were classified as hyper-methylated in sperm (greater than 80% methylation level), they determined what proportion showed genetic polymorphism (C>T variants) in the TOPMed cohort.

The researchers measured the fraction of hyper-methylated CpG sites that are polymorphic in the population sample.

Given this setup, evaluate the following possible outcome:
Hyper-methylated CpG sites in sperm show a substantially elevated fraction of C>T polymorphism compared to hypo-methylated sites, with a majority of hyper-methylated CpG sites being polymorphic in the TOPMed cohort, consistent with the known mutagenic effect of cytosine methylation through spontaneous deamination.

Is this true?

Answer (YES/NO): YES